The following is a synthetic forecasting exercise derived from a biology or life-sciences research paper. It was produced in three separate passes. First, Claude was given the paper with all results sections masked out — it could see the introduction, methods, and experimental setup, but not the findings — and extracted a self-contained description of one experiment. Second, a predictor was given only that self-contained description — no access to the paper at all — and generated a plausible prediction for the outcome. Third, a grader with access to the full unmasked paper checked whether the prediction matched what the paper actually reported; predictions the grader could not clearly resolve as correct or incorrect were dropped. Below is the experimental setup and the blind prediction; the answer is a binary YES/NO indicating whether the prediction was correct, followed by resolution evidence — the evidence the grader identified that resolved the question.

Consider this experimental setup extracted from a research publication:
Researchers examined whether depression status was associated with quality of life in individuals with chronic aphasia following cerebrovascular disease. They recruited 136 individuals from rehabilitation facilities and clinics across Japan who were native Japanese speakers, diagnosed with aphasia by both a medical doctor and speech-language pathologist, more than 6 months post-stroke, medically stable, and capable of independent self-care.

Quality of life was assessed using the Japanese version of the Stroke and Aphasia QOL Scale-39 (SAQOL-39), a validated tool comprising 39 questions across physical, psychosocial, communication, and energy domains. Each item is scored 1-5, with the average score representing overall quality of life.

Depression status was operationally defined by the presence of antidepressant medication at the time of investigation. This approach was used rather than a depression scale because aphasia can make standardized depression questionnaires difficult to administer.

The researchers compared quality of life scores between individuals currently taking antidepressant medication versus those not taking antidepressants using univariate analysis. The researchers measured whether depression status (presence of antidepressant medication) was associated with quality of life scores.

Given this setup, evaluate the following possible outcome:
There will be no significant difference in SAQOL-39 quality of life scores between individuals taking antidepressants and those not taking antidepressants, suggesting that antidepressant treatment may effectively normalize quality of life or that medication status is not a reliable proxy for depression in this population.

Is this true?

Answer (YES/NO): YES